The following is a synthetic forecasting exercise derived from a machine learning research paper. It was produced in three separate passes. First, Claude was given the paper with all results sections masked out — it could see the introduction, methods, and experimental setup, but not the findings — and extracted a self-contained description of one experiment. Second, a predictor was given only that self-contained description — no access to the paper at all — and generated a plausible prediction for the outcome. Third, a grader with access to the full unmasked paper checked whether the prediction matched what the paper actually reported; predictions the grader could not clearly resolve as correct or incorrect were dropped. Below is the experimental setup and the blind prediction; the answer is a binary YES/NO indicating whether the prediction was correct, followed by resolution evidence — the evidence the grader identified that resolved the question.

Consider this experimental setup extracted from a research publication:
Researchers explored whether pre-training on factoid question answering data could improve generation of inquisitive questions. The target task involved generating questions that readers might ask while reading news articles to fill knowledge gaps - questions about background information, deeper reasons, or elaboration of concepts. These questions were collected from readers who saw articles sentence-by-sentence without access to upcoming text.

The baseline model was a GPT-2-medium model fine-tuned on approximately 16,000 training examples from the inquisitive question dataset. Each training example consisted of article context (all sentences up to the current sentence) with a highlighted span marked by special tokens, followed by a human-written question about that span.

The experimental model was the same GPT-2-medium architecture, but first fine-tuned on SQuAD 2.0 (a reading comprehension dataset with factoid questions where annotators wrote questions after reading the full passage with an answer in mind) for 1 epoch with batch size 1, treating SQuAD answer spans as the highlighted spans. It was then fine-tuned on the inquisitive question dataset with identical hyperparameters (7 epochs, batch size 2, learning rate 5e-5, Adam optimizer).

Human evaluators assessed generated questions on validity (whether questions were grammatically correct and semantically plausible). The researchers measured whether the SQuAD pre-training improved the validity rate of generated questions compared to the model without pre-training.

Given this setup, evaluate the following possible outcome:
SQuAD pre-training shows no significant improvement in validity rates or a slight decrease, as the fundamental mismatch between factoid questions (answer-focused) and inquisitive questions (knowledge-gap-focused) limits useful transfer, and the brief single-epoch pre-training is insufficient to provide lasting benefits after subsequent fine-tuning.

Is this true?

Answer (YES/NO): YES